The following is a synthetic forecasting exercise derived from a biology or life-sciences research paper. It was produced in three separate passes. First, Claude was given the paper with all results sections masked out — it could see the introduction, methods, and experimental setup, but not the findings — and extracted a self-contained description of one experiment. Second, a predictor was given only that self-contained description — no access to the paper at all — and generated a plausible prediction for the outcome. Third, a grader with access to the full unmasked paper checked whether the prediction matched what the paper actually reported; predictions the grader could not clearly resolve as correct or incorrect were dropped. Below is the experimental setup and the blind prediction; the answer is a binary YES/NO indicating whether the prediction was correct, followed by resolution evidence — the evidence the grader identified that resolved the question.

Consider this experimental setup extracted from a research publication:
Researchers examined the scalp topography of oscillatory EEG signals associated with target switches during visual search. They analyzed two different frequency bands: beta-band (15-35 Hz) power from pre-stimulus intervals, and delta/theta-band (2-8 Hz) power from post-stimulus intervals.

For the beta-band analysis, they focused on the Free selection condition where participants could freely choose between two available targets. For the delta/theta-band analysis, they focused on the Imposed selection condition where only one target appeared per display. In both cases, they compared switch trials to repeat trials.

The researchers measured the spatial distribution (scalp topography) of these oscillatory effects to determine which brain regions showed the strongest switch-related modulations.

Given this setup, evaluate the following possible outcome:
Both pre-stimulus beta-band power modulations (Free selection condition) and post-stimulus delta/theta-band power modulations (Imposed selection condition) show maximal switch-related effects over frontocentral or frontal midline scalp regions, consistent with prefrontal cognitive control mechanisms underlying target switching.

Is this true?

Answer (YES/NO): NO